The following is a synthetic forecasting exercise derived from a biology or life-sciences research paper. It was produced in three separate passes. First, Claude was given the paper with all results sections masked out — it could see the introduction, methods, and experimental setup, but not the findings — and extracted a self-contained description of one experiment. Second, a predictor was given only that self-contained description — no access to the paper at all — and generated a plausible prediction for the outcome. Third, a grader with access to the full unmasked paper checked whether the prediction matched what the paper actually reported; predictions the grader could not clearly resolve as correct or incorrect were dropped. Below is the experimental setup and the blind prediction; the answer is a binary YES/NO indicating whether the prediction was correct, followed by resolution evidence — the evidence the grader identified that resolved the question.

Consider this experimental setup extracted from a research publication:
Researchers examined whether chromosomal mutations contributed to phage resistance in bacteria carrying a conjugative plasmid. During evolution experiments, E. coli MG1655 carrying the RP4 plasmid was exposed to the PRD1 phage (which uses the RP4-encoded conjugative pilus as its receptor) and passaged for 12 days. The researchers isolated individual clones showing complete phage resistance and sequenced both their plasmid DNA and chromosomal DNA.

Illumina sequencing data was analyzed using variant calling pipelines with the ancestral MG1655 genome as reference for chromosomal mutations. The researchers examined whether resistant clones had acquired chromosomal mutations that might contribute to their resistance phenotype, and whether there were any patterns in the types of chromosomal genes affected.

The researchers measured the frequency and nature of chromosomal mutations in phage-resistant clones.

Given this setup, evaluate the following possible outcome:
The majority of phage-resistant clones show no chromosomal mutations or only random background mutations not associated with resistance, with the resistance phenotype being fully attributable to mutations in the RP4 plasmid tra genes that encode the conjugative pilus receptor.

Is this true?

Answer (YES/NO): YES